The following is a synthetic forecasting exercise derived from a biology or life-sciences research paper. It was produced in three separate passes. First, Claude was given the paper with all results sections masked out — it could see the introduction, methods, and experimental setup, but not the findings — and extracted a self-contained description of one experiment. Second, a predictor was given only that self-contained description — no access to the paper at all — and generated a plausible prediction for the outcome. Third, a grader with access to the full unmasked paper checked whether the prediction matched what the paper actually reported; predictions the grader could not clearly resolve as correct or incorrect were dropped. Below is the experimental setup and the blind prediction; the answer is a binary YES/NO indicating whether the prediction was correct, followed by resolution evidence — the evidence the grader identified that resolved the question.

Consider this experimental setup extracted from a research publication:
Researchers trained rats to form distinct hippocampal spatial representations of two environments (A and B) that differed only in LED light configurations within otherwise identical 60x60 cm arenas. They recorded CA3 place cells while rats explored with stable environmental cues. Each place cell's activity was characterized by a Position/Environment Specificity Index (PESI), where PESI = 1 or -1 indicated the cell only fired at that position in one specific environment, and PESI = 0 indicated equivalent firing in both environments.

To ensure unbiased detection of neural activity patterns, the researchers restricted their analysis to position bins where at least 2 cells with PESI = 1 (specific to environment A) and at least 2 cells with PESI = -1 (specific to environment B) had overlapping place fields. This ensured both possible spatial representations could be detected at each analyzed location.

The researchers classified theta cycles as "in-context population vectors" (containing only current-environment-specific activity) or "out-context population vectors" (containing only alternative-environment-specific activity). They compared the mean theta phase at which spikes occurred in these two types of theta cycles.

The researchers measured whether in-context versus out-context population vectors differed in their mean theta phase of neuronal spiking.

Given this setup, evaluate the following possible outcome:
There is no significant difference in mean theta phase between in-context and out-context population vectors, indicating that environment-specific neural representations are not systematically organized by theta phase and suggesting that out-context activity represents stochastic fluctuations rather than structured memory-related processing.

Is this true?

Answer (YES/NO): NO